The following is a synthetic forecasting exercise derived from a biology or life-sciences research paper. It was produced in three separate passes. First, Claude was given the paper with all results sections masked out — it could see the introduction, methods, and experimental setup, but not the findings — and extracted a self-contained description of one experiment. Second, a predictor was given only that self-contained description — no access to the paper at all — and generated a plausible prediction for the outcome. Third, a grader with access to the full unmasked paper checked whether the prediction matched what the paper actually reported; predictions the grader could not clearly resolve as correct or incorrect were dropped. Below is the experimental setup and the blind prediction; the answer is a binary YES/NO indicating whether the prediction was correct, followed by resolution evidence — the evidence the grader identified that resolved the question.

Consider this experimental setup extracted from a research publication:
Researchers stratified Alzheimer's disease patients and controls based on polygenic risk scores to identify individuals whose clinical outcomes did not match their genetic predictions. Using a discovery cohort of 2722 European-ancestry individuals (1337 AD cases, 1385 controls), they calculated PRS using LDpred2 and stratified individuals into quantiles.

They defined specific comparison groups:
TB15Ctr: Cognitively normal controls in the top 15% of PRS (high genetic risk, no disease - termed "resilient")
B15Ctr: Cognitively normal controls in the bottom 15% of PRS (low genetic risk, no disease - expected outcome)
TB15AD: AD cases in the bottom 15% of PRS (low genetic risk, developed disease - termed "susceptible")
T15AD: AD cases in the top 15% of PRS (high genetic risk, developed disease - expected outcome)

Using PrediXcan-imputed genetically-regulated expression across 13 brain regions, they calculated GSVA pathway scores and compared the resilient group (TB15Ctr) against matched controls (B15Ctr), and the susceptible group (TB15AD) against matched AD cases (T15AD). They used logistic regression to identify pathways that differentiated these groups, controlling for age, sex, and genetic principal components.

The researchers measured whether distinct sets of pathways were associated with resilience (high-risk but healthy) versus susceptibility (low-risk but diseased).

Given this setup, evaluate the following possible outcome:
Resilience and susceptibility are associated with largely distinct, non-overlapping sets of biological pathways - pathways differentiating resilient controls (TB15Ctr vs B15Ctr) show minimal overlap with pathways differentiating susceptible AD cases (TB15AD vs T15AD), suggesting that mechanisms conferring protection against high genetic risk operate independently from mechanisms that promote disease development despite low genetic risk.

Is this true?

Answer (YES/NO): YES